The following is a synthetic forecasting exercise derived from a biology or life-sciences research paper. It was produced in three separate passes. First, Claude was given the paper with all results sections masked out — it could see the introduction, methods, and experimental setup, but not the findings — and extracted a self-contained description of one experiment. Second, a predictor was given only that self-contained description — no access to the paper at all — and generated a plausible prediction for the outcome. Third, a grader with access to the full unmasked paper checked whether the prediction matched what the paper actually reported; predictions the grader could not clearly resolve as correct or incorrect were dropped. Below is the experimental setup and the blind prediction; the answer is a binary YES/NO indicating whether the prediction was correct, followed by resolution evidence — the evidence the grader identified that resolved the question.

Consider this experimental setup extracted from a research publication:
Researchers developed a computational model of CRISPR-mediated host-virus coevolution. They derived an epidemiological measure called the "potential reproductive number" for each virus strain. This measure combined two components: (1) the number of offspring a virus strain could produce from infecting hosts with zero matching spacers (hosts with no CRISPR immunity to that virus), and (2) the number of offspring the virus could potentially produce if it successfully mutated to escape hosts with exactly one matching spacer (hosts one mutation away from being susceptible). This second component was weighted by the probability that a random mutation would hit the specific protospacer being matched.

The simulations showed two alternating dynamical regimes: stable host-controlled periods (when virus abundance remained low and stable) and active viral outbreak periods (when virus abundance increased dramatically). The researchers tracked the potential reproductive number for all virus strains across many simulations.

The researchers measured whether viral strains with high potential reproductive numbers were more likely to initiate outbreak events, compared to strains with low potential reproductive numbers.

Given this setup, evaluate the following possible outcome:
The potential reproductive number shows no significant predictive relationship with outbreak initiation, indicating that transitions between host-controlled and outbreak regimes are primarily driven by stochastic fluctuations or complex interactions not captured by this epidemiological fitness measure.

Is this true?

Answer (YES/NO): NO